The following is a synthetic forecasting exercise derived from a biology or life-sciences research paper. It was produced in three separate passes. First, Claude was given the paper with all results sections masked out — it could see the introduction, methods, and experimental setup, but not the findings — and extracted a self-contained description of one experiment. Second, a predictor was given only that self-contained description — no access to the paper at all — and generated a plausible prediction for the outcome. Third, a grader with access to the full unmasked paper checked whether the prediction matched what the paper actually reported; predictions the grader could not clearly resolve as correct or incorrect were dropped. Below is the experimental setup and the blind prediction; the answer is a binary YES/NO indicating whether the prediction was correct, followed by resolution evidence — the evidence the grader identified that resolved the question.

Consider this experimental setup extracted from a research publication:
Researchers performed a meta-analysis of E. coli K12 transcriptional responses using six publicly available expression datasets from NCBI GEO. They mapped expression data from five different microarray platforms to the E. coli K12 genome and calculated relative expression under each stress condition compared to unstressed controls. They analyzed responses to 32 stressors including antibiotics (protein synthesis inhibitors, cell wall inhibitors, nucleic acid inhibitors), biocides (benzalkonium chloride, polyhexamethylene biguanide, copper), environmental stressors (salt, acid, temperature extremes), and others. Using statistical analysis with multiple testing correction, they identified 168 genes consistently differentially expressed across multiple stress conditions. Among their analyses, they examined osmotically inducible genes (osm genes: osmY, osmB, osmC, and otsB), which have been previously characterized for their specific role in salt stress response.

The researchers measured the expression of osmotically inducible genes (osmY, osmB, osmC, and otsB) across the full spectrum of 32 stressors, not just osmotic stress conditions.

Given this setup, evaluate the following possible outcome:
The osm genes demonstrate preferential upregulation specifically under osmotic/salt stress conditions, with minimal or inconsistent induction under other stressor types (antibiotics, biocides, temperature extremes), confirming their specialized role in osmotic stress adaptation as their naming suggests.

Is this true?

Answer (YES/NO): NO